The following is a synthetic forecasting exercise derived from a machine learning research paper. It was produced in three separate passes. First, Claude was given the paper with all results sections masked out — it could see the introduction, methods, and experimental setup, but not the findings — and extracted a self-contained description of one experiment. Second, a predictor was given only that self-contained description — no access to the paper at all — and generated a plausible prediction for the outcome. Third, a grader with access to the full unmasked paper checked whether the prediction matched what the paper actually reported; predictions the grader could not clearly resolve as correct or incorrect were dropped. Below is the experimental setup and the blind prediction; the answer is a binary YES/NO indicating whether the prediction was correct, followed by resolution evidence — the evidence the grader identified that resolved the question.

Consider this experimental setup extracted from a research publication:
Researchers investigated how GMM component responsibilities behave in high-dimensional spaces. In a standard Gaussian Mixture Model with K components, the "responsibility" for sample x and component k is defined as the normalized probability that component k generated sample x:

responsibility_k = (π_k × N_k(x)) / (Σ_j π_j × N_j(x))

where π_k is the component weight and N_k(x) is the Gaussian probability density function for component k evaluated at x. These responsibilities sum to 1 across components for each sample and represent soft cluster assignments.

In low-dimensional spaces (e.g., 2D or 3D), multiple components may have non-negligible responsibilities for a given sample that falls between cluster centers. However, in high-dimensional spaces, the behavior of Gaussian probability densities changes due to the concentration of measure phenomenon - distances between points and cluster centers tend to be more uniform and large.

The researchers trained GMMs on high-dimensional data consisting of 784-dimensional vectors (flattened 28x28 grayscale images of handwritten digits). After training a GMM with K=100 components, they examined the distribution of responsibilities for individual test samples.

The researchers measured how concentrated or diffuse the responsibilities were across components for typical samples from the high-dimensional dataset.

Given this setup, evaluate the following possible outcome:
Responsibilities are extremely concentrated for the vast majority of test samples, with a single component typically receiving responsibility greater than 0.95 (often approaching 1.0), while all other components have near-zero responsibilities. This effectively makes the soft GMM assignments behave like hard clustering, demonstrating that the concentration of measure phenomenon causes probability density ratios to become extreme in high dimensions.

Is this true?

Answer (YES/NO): YES